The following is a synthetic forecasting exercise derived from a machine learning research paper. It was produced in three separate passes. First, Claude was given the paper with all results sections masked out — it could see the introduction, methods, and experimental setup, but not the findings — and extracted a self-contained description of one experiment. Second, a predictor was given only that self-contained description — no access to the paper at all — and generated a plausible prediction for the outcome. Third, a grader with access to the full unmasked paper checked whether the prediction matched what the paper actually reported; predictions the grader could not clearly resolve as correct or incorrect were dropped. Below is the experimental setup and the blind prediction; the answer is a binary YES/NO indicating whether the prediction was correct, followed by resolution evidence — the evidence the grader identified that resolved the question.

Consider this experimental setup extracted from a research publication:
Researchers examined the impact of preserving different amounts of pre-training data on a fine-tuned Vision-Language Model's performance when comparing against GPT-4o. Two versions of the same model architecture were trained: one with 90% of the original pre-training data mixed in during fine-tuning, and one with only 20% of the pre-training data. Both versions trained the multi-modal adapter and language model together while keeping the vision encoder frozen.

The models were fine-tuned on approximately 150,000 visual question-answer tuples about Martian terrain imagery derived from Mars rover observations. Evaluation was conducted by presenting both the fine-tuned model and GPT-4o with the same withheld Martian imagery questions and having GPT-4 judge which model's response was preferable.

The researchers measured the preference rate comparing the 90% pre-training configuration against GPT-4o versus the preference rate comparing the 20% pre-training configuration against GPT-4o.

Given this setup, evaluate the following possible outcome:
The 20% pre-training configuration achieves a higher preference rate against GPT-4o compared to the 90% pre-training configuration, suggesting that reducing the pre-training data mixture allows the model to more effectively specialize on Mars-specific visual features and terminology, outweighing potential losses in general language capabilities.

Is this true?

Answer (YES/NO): YES